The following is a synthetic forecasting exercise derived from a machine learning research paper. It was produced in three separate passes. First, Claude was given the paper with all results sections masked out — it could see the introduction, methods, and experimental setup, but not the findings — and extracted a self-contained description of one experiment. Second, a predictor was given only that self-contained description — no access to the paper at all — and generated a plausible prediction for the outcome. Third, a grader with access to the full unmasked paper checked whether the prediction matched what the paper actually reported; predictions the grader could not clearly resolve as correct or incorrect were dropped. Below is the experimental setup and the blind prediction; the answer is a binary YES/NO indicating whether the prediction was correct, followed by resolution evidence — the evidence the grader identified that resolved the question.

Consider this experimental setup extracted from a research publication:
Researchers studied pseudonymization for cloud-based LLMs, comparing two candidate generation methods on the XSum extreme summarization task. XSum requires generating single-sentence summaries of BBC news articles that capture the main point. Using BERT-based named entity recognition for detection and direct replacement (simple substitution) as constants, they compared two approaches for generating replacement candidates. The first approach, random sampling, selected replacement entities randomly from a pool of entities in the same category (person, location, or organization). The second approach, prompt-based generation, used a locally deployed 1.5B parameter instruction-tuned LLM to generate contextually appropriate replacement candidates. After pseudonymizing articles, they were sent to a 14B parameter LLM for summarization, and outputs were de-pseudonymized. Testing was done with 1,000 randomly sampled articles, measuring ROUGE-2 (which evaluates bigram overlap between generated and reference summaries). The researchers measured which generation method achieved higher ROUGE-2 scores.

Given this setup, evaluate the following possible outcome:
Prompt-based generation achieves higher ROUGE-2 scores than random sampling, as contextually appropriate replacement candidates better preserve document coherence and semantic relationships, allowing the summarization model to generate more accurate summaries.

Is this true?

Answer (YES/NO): YES